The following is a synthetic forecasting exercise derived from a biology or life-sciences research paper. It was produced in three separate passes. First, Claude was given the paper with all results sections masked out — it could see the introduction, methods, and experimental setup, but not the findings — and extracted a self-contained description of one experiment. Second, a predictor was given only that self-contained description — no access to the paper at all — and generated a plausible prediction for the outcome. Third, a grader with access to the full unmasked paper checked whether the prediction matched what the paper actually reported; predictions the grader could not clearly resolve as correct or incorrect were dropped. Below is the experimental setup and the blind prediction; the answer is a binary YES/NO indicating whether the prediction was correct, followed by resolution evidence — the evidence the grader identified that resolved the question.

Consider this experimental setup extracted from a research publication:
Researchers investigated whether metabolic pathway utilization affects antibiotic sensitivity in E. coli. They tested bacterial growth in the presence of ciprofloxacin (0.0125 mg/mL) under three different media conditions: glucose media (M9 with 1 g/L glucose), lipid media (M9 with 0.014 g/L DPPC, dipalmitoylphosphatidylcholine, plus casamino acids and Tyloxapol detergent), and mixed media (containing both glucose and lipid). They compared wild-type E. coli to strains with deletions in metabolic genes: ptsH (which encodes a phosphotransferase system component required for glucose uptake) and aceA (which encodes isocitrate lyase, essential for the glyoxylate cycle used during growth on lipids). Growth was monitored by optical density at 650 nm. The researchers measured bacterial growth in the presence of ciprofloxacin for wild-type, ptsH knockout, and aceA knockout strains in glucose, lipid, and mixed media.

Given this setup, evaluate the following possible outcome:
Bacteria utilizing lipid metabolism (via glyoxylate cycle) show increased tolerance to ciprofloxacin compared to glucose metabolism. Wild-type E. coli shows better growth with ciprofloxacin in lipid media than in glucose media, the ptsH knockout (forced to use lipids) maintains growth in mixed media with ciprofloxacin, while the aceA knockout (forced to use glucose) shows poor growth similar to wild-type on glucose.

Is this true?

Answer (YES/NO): YES